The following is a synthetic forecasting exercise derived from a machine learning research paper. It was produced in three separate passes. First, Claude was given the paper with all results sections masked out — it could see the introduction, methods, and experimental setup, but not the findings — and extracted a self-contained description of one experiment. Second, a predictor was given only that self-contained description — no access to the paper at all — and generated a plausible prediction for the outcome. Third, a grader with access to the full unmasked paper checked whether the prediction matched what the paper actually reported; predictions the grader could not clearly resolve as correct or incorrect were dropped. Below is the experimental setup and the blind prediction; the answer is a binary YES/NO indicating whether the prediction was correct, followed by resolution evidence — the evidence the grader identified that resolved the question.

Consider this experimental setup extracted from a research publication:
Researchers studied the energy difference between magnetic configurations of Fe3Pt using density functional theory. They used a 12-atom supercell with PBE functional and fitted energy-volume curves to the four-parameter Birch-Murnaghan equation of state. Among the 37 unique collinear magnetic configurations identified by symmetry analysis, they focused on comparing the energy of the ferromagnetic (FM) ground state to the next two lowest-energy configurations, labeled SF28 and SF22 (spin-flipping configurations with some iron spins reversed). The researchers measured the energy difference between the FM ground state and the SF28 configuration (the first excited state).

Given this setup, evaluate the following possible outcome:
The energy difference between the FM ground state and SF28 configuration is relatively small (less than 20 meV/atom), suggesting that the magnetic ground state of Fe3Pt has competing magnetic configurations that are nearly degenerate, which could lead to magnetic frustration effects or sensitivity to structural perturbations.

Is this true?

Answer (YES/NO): YES